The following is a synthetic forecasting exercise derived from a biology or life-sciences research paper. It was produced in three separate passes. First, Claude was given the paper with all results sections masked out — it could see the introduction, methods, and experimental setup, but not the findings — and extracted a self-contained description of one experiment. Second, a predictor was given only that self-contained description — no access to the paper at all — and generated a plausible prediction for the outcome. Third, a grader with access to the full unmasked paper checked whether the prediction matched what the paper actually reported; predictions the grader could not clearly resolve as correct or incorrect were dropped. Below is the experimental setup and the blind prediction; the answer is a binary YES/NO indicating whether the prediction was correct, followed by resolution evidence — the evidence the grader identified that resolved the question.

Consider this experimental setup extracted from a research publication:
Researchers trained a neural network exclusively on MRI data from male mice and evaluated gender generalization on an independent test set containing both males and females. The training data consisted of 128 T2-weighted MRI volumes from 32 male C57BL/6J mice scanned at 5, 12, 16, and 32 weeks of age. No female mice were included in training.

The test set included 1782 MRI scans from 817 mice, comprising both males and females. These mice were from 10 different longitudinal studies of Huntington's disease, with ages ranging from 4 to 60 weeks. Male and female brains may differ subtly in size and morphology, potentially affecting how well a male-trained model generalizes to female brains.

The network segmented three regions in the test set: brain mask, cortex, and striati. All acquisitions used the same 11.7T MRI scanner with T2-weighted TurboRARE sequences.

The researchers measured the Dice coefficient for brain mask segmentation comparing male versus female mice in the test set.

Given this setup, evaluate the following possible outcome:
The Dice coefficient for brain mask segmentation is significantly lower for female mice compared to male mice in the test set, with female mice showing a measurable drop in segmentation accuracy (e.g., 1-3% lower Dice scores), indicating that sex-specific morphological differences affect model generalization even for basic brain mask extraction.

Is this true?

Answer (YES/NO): NO